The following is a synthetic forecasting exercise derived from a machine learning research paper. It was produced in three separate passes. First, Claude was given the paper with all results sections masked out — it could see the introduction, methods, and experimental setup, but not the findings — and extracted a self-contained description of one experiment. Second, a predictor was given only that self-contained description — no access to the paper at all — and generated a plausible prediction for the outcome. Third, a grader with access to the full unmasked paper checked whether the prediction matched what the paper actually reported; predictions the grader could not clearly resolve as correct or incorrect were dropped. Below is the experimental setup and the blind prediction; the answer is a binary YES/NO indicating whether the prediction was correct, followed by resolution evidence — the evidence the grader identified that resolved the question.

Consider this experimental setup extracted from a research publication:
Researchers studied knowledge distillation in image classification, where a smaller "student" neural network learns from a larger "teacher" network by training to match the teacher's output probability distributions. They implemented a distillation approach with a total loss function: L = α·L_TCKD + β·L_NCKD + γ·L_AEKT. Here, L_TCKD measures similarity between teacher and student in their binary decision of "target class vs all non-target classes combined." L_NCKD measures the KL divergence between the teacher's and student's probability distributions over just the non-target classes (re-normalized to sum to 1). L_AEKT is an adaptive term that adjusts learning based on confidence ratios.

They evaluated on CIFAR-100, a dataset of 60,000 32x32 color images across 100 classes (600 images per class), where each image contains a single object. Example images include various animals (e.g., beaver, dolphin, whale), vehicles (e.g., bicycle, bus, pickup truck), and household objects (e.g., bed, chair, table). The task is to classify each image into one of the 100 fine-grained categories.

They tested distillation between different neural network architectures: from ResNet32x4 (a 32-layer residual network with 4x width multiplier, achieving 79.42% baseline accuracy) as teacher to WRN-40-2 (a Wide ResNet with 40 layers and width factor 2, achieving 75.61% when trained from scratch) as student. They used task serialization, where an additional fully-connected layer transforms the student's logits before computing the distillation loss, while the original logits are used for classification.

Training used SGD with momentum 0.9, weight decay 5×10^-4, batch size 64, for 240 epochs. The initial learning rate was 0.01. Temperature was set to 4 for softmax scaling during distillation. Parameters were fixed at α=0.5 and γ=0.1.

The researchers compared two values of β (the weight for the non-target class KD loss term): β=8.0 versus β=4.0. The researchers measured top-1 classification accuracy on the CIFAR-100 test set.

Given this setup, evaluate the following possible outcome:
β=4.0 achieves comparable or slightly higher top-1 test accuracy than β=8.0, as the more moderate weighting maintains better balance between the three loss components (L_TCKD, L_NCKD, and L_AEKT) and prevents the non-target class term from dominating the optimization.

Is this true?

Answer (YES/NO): NO